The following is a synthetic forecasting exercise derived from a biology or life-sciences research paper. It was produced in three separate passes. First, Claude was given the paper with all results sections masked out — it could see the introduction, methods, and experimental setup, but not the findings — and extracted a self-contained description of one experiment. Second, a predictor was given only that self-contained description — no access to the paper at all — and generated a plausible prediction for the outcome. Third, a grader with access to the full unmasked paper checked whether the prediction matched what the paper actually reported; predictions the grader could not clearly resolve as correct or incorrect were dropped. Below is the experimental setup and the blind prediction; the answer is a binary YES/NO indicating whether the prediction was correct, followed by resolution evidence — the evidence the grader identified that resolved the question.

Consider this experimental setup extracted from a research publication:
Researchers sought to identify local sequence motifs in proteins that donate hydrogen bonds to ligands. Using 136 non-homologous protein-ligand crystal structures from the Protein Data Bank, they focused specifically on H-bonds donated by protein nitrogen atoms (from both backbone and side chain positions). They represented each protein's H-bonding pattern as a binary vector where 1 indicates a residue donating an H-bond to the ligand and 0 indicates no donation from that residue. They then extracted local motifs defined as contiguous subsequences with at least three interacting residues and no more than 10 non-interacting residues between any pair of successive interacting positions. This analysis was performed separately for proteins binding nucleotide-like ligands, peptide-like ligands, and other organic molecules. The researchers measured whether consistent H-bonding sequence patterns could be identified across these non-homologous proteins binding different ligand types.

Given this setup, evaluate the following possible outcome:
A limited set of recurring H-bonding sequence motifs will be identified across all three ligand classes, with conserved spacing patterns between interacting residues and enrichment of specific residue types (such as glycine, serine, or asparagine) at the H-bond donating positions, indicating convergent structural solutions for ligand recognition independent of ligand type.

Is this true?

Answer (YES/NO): NO